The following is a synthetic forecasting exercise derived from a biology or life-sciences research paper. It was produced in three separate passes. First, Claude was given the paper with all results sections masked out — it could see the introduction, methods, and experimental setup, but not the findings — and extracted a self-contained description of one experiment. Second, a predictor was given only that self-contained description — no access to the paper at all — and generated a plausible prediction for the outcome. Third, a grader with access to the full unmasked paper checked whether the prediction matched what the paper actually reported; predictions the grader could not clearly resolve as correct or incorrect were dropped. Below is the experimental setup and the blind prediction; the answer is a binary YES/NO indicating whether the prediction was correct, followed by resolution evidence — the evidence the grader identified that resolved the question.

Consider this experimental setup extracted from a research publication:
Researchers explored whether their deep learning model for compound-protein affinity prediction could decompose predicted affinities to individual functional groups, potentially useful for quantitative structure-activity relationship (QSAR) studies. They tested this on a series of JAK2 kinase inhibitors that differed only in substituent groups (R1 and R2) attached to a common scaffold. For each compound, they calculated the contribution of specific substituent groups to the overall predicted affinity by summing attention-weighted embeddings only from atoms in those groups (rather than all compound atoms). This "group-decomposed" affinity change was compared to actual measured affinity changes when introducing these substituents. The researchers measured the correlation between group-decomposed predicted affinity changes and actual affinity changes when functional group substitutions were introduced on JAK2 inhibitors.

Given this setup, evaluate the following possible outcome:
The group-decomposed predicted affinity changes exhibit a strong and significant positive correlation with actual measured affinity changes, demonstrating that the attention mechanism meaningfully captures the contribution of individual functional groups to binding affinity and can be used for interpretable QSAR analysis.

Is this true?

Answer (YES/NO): NO